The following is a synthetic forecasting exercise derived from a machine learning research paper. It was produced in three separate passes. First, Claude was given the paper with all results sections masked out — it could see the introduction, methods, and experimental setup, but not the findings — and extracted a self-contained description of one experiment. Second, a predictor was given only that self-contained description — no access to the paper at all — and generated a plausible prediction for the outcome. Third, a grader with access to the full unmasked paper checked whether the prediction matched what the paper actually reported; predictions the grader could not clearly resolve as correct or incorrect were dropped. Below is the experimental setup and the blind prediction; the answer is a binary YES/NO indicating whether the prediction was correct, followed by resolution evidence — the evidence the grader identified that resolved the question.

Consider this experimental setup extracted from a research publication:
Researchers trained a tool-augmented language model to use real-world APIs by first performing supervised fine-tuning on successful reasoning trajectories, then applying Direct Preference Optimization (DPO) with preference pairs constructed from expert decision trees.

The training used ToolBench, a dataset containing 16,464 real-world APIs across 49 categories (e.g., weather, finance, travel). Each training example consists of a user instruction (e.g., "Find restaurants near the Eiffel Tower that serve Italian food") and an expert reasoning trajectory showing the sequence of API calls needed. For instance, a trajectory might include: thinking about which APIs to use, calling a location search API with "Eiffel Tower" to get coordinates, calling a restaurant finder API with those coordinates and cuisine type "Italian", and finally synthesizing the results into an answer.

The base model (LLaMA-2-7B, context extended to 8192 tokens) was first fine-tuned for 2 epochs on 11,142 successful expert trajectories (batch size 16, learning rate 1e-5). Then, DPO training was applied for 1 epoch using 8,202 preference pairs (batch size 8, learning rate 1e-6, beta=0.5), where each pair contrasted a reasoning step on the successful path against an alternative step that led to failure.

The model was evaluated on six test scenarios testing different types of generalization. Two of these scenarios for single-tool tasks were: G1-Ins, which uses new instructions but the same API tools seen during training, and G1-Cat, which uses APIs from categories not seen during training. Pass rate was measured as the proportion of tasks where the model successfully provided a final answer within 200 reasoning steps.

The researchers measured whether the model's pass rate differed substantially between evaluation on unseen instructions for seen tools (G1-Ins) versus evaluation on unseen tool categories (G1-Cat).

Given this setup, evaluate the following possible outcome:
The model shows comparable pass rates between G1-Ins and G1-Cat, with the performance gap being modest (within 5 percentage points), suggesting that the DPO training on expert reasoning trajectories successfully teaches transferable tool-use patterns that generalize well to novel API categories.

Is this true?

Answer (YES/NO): NO